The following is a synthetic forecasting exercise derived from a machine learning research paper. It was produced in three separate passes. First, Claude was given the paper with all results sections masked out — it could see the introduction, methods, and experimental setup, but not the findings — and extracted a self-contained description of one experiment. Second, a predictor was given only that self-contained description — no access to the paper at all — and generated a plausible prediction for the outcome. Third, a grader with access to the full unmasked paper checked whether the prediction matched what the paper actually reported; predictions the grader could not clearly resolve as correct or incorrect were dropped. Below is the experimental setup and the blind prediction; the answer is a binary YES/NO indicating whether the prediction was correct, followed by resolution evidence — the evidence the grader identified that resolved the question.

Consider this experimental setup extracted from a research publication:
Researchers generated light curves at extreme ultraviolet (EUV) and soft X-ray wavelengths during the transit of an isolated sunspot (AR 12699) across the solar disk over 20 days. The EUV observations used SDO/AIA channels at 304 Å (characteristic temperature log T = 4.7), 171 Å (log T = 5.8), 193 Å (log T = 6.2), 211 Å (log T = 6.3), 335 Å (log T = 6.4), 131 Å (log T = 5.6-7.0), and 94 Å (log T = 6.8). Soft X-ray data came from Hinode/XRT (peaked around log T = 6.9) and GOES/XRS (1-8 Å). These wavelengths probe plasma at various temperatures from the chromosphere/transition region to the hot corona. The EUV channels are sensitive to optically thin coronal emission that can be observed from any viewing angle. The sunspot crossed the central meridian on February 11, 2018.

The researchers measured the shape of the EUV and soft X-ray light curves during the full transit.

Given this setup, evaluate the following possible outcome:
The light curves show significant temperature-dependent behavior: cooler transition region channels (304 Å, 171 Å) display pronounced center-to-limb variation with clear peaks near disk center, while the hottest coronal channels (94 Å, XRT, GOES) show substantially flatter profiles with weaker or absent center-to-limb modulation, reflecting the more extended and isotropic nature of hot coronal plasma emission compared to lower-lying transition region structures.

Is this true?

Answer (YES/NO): NO